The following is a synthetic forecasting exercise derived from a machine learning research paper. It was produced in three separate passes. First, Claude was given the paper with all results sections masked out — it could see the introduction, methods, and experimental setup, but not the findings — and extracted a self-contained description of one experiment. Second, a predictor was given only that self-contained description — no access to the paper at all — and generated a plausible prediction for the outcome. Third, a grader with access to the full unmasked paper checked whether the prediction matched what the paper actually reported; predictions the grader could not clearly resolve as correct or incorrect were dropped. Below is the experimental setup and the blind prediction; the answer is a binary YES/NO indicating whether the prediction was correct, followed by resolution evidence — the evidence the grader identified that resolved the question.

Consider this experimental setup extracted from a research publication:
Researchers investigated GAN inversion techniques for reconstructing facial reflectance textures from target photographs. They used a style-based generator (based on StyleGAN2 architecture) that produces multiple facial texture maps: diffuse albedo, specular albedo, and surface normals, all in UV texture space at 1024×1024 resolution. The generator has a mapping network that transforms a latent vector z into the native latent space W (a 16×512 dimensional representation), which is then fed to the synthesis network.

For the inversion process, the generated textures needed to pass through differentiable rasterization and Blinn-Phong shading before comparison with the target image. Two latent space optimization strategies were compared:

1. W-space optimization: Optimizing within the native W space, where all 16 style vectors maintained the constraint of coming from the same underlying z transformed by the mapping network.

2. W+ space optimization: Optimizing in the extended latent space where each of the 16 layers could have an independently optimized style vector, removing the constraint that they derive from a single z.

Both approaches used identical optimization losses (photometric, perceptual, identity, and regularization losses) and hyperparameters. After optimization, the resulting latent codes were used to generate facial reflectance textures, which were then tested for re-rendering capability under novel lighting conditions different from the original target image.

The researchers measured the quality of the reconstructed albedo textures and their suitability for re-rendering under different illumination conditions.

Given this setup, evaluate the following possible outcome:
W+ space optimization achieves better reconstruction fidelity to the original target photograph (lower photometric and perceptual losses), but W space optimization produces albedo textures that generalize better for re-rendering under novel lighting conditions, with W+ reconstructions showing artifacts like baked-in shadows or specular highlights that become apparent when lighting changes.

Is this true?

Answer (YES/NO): YES